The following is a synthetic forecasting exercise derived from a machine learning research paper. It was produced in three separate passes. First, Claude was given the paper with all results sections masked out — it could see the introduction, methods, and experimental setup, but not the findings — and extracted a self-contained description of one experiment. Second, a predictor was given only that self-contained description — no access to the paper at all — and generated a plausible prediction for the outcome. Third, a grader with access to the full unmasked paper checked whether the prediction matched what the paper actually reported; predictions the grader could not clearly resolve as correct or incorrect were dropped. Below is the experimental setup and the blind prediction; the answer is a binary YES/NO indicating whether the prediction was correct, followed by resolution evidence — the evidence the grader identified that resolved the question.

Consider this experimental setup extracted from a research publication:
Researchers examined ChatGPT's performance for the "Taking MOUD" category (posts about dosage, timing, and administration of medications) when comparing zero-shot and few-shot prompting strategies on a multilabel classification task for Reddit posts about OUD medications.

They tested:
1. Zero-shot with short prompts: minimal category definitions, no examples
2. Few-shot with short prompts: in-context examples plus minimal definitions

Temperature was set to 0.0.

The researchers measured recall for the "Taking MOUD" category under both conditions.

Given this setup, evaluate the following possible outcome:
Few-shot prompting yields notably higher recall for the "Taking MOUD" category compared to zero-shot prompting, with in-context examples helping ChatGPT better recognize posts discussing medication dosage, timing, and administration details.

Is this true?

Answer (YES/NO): YES